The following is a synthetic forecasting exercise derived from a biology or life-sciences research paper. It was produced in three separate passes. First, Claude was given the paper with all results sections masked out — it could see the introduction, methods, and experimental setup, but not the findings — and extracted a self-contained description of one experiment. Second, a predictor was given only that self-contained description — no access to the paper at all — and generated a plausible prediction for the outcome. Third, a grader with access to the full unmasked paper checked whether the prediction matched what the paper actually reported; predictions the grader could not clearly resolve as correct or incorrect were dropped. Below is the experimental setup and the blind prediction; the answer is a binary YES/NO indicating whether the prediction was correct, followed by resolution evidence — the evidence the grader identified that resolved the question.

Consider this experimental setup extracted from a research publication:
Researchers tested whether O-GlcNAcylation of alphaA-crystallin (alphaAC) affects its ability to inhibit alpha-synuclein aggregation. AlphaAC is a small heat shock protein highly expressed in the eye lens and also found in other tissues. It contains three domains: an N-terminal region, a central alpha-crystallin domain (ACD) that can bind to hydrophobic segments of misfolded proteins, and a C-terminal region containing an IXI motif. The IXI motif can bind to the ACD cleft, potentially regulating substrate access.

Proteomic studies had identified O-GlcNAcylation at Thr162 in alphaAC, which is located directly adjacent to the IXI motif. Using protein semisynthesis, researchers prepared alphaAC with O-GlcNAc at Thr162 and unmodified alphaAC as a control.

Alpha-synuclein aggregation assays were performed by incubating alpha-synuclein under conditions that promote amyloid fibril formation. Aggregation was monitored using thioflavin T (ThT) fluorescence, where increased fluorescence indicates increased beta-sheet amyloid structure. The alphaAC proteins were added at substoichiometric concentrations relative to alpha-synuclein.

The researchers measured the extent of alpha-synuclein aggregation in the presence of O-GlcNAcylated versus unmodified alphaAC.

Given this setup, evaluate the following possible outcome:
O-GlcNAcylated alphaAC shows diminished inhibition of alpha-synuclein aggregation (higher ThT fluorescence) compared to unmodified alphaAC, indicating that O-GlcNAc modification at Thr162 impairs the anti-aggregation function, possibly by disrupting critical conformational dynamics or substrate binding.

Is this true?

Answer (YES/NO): NO